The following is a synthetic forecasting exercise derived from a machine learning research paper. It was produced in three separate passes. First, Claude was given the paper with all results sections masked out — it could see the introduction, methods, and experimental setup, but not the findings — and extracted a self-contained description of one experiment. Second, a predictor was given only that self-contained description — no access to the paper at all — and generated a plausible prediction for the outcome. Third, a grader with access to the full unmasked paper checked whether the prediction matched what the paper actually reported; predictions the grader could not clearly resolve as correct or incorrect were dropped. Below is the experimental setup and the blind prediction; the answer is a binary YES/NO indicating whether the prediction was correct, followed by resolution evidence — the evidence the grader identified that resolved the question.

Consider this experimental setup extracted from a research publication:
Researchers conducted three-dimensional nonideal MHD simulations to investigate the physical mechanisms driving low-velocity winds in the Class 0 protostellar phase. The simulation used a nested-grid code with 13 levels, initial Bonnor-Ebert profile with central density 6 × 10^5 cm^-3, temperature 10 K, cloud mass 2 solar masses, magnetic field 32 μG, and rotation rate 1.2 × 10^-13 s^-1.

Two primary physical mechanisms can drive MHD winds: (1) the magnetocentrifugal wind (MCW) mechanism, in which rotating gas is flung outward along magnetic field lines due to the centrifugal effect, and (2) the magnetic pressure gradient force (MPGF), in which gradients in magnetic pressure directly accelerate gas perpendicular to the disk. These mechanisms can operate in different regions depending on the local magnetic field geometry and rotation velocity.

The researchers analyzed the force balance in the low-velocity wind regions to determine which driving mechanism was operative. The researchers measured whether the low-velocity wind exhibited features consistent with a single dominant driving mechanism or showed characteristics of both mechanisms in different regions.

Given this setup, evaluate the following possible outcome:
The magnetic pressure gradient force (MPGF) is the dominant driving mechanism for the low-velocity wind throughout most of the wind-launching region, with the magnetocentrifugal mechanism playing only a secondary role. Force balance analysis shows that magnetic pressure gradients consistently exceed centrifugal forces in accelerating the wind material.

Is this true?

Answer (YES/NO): NO